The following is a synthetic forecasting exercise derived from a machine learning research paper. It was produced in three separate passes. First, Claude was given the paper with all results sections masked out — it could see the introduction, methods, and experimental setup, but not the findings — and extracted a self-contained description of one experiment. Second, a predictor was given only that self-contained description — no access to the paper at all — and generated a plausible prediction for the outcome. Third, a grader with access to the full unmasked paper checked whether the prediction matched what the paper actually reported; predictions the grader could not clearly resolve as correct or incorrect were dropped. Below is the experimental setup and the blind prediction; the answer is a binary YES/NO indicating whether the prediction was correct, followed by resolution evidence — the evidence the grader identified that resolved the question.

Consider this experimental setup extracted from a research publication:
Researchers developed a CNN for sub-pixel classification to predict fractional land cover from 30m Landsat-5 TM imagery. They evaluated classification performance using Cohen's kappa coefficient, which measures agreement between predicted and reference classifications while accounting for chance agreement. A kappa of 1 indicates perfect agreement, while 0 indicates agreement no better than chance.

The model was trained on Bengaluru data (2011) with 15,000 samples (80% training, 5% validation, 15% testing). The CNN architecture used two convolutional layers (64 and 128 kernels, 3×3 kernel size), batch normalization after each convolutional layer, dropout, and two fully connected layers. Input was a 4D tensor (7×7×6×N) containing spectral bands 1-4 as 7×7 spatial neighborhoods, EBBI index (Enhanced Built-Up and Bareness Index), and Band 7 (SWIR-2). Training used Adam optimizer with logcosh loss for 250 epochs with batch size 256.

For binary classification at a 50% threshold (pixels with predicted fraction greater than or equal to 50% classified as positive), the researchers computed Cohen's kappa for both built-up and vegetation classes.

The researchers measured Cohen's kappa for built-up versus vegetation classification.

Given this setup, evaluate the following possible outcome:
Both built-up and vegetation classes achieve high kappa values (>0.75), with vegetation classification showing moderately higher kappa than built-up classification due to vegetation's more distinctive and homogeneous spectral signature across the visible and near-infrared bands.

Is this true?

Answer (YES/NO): YES